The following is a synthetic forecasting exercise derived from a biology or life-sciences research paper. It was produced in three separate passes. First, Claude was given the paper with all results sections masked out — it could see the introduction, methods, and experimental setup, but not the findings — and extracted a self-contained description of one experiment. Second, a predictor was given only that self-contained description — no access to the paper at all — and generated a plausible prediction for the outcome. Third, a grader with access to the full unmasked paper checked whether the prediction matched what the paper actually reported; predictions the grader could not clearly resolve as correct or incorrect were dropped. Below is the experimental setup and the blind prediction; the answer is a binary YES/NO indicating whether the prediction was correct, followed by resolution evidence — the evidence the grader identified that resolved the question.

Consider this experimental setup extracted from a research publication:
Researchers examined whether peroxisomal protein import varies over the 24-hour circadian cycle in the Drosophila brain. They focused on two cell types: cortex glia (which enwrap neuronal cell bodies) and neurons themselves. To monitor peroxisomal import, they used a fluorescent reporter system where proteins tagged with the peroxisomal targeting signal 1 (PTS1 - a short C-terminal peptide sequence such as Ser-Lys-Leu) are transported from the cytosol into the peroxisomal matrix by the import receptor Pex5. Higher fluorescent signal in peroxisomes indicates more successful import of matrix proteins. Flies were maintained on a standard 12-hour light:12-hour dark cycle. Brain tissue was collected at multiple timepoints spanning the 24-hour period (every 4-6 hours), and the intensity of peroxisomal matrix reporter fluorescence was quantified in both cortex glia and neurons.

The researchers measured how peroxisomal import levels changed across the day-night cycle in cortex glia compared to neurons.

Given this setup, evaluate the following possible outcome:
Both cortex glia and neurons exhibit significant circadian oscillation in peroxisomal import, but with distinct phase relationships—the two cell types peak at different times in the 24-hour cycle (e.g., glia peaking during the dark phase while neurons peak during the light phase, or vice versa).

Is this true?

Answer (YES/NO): NO